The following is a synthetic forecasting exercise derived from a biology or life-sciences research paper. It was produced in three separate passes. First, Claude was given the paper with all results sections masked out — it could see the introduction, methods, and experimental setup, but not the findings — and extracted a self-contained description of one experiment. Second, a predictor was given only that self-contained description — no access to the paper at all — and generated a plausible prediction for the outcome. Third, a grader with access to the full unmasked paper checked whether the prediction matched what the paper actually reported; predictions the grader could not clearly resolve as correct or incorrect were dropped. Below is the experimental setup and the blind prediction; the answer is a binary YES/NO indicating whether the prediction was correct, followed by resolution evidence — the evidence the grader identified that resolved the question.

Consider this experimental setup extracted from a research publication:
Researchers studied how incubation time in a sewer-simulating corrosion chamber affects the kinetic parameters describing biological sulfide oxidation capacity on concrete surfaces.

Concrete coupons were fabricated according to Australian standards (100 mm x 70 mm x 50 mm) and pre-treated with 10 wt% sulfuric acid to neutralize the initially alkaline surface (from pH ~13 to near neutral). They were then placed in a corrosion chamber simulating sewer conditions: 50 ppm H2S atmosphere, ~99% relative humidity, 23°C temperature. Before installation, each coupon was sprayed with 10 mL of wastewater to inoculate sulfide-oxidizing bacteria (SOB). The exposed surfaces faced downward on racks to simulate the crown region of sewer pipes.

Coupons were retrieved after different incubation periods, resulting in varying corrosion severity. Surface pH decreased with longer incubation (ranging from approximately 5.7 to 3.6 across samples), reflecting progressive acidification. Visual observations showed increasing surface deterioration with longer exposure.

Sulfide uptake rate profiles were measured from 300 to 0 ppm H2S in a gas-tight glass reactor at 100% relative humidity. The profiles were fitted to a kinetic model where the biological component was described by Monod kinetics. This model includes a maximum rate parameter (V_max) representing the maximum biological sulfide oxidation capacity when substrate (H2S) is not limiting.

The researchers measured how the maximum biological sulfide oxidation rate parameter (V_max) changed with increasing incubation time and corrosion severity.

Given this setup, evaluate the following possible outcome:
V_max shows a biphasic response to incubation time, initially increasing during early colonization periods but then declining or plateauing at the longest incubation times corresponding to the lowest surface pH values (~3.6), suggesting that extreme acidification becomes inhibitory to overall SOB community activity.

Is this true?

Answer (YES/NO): NO